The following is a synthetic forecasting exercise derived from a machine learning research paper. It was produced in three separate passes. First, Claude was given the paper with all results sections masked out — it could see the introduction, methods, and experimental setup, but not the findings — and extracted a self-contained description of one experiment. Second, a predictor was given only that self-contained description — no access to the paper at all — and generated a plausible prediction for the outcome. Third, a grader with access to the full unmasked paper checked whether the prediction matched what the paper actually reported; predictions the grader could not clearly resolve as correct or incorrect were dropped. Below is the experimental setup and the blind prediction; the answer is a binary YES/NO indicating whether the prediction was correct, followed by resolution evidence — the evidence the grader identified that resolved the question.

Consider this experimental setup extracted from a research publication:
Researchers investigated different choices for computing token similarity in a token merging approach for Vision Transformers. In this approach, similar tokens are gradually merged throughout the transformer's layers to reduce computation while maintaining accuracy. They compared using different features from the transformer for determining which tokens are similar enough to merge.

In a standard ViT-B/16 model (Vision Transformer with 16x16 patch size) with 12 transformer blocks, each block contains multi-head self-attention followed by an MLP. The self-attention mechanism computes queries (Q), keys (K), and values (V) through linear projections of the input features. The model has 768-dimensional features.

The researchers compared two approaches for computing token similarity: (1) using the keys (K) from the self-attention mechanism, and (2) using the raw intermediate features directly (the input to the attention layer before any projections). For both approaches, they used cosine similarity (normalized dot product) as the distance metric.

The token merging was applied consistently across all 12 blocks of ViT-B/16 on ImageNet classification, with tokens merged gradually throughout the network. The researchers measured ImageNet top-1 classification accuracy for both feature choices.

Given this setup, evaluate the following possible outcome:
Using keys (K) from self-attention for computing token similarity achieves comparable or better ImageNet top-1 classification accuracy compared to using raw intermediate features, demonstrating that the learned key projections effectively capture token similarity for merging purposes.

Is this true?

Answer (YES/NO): YES